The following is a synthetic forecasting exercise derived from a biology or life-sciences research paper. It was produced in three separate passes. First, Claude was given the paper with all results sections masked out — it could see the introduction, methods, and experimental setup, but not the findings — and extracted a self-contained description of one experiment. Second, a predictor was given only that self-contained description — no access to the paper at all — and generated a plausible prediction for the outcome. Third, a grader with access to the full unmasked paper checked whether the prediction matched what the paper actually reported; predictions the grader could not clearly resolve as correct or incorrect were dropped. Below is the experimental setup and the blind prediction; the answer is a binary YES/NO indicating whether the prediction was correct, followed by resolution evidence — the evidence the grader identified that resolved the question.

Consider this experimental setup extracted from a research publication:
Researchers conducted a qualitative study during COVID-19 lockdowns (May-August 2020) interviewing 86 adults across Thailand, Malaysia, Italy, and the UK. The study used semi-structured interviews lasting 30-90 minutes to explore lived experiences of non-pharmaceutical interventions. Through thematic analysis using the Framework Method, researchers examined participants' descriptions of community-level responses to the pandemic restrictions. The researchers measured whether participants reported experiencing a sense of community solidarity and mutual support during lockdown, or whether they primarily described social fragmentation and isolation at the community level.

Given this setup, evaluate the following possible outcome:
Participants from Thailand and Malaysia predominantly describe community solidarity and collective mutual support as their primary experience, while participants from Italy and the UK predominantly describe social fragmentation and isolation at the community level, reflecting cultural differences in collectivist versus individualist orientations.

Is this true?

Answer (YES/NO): NO